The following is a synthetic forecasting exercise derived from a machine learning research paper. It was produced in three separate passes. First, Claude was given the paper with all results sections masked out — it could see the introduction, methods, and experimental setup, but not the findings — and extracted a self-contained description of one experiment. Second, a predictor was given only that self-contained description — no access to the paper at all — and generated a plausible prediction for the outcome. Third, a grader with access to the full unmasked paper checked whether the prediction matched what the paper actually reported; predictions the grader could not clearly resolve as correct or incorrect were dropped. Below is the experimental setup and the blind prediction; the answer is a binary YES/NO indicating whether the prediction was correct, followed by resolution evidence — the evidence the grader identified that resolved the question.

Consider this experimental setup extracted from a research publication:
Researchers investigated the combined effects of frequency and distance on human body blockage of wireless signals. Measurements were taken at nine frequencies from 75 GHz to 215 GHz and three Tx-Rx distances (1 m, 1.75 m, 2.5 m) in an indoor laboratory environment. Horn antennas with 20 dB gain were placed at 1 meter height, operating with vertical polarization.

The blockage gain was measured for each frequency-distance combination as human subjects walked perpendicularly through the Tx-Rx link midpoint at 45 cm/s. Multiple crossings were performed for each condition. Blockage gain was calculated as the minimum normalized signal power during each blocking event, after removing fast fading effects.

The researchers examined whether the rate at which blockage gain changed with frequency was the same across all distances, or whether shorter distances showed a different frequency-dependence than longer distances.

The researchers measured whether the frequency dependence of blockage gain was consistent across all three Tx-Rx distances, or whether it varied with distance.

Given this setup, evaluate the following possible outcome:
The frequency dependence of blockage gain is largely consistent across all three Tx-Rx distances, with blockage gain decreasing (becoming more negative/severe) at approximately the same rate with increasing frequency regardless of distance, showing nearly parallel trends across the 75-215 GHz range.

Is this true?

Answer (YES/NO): YES